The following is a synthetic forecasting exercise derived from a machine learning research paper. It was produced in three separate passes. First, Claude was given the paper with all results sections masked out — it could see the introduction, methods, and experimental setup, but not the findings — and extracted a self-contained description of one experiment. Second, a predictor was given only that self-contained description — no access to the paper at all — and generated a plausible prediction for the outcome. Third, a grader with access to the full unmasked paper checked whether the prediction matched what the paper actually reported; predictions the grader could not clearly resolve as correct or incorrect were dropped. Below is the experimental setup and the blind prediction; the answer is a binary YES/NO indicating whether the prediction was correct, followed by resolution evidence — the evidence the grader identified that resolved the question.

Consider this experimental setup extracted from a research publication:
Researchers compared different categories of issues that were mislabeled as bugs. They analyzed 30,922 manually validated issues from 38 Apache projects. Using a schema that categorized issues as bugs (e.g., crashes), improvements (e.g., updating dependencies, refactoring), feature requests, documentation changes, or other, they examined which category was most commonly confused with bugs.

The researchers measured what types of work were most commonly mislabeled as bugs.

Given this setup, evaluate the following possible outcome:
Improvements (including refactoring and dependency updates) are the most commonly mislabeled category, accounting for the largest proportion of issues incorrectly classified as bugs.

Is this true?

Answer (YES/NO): YES